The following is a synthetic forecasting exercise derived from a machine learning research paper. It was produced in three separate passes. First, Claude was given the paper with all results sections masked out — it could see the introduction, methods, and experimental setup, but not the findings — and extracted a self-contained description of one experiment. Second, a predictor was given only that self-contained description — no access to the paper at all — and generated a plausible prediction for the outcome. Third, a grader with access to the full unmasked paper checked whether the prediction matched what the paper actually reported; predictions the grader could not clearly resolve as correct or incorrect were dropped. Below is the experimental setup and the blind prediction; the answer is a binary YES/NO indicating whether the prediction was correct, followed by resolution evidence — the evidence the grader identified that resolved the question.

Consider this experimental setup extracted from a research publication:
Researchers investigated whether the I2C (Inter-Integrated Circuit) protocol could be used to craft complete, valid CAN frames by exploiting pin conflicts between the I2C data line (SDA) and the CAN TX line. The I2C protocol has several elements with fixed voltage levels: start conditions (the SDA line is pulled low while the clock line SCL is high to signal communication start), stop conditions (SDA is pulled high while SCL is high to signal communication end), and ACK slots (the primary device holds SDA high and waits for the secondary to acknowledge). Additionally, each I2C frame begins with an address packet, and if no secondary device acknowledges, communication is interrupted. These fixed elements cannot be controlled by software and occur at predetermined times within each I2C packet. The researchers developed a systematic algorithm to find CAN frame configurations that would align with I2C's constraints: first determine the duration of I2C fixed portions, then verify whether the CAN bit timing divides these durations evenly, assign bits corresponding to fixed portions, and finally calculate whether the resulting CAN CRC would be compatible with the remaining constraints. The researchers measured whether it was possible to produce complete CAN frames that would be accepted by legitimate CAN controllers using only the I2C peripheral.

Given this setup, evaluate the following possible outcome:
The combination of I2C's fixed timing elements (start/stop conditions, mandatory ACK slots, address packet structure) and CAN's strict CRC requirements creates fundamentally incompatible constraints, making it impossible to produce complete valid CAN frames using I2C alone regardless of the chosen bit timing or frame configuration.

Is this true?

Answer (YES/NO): NO